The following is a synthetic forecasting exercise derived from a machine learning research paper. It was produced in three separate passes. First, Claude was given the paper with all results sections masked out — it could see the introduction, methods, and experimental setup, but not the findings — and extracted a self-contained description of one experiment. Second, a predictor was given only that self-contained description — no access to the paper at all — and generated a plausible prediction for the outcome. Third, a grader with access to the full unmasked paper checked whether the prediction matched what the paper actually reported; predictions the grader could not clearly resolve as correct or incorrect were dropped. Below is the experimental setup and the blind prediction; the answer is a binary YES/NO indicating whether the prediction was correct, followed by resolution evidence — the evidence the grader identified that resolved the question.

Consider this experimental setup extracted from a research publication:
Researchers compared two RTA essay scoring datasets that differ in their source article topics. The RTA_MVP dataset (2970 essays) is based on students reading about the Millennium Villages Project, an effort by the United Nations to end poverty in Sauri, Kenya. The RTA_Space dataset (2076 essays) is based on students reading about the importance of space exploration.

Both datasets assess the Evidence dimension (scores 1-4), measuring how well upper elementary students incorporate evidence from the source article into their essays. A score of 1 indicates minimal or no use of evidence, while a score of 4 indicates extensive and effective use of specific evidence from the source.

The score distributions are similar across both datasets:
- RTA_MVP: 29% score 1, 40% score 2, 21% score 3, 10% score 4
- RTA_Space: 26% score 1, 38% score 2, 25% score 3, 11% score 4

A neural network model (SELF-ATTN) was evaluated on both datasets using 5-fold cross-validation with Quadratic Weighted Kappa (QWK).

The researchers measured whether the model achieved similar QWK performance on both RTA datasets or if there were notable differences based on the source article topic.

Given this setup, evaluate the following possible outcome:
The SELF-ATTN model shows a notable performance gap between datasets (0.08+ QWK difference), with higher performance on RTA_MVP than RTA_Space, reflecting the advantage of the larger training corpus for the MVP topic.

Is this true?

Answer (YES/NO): NO